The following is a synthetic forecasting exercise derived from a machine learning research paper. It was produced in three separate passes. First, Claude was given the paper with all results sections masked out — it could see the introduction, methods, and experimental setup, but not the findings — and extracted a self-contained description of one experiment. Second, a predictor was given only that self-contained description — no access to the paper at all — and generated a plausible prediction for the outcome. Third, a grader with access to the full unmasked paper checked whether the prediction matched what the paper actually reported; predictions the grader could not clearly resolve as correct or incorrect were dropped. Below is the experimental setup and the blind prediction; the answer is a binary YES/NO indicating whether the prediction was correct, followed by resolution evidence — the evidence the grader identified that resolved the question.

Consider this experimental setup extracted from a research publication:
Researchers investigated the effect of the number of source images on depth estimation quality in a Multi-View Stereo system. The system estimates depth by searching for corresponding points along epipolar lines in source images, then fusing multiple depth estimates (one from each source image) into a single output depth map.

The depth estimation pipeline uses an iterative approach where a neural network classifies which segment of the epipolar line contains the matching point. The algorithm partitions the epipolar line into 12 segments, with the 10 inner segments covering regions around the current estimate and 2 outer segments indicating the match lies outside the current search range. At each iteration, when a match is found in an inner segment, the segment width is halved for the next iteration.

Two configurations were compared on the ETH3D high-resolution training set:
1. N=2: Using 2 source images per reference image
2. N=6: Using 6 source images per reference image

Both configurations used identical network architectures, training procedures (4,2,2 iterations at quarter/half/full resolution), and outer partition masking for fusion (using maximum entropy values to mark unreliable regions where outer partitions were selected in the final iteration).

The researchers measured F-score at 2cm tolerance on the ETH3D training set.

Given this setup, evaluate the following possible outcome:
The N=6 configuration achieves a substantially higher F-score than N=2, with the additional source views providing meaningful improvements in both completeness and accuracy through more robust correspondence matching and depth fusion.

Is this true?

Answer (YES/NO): YES